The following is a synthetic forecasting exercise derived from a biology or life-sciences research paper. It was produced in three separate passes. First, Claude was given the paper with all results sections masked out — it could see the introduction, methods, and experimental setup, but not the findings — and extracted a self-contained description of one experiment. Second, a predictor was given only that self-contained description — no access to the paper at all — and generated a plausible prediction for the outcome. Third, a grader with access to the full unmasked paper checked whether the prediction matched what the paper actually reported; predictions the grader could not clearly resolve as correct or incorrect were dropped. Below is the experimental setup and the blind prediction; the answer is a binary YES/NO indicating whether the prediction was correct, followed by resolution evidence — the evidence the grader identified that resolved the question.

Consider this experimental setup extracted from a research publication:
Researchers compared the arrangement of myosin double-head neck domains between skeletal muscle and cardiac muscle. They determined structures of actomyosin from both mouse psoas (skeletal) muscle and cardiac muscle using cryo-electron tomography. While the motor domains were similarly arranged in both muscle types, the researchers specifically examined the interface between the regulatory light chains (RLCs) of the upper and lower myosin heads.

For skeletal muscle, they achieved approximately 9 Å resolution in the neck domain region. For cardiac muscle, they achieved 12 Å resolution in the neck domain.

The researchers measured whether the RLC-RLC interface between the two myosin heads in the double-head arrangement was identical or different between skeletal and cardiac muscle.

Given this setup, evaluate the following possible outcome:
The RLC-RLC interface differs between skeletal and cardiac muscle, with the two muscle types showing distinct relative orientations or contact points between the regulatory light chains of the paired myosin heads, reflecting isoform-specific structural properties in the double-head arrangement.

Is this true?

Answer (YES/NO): YES